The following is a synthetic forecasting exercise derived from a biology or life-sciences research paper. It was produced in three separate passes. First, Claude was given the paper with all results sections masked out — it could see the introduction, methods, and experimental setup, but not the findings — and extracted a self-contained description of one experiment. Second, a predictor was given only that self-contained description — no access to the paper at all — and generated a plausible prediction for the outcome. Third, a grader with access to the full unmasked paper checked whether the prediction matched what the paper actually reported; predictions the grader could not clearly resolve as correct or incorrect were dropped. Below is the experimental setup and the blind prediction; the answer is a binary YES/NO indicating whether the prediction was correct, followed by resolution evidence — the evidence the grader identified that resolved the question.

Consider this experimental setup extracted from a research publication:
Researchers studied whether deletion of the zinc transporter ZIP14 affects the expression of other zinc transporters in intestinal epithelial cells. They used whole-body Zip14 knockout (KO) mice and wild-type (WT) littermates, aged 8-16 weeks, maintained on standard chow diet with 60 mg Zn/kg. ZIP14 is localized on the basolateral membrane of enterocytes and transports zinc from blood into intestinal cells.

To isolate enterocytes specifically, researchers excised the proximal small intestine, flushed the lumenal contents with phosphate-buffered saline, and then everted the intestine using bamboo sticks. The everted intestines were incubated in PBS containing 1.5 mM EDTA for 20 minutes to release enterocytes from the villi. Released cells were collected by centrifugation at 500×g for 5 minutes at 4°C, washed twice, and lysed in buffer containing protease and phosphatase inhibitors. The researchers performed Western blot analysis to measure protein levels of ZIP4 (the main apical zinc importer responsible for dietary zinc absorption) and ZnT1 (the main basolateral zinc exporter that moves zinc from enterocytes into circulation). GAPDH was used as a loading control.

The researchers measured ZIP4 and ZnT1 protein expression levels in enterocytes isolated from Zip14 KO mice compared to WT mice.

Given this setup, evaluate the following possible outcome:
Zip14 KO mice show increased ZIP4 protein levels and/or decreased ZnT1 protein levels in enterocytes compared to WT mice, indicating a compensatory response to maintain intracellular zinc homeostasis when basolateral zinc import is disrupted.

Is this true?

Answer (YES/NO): YES